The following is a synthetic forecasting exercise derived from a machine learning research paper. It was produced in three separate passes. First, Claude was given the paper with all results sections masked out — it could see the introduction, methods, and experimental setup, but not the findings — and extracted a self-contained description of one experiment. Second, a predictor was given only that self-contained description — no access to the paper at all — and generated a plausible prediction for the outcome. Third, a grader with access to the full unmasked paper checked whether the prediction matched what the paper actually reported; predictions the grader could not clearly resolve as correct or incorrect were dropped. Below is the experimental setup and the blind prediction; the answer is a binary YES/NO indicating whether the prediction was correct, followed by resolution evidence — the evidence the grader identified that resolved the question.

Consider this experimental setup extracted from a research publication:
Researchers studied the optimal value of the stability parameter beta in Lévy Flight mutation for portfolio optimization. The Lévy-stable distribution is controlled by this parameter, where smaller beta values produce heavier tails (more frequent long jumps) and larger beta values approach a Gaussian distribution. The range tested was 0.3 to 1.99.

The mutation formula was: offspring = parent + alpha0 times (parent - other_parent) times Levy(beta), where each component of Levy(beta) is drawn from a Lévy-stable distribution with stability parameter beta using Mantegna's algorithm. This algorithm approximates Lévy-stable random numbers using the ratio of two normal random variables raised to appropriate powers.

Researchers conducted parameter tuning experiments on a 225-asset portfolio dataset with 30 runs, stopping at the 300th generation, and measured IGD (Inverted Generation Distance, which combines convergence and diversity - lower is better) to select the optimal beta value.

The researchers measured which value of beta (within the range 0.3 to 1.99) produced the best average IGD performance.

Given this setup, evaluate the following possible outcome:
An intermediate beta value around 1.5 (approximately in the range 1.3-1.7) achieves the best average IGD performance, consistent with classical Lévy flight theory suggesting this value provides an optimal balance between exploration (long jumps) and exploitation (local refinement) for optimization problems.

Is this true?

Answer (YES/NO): NO